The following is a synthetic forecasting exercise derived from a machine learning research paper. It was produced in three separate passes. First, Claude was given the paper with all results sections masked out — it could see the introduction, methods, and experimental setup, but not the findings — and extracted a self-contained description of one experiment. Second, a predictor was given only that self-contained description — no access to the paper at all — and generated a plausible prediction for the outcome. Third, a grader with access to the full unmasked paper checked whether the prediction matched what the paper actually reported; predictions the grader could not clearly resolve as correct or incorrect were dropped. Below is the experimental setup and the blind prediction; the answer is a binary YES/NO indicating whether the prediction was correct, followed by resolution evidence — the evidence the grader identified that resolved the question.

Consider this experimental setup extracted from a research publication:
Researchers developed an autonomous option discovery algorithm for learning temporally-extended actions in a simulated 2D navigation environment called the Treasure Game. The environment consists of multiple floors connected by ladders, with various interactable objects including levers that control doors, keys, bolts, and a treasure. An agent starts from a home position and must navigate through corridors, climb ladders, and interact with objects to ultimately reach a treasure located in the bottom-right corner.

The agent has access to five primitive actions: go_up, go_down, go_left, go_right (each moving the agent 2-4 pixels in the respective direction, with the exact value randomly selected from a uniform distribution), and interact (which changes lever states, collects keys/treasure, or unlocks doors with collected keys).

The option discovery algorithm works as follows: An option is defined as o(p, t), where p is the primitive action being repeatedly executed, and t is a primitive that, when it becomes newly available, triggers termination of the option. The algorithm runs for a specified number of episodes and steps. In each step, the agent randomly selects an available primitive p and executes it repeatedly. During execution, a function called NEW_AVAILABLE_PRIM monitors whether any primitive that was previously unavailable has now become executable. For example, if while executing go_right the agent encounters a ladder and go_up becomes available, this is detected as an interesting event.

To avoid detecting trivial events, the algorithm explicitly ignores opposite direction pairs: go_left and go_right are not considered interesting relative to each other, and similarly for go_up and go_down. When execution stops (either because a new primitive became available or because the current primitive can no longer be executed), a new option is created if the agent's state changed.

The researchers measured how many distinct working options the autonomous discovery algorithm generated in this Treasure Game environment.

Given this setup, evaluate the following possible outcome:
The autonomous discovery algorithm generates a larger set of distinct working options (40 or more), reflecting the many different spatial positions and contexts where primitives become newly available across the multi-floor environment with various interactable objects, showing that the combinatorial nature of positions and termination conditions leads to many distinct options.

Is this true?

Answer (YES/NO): NO